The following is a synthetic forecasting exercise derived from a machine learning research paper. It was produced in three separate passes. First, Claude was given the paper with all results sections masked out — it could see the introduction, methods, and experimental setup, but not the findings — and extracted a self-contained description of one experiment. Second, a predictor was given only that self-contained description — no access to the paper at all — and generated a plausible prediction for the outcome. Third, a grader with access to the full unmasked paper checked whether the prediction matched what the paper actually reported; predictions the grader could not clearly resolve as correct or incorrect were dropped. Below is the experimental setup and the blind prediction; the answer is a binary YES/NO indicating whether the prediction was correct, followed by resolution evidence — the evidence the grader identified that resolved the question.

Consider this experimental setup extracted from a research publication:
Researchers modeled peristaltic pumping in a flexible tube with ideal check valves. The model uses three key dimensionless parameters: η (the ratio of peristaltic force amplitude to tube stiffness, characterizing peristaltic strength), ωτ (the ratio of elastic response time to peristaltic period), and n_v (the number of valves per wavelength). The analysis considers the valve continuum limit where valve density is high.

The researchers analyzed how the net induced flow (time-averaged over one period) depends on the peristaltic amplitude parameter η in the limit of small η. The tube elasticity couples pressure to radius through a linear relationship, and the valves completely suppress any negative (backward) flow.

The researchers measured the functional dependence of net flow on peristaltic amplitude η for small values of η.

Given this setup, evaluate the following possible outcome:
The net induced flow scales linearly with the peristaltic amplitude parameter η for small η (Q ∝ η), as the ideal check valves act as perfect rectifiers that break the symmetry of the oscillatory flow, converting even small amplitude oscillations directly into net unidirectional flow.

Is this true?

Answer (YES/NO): YES